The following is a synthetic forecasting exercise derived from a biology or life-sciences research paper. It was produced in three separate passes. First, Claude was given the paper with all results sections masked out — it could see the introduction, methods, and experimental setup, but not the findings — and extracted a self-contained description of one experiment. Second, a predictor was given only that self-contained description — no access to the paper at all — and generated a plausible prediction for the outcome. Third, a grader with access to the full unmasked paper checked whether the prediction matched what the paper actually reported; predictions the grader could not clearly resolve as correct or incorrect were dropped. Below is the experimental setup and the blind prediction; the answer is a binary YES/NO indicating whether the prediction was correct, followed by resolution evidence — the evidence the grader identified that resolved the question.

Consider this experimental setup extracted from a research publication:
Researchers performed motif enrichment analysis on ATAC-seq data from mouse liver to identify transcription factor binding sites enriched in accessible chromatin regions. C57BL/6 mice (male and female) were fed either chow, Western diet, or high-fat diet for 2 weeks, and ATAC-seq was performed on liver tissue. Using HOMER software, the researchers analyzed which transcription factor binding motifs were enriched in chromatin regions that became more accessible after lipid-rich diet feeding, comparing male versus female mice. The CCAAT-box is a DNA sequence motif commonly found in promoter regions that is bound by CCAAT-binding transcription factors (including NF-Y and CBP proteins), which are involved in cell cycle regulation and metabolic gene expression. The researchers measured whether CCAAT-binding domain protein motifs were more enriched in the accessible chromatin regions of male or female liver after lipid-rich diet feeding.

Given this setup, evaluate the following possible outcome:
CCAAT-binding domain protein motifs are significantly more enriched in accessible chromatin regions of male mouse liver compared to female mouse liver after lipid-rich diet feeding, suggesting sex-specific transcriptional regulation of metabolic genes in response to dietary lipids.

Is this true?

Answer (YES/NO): NO